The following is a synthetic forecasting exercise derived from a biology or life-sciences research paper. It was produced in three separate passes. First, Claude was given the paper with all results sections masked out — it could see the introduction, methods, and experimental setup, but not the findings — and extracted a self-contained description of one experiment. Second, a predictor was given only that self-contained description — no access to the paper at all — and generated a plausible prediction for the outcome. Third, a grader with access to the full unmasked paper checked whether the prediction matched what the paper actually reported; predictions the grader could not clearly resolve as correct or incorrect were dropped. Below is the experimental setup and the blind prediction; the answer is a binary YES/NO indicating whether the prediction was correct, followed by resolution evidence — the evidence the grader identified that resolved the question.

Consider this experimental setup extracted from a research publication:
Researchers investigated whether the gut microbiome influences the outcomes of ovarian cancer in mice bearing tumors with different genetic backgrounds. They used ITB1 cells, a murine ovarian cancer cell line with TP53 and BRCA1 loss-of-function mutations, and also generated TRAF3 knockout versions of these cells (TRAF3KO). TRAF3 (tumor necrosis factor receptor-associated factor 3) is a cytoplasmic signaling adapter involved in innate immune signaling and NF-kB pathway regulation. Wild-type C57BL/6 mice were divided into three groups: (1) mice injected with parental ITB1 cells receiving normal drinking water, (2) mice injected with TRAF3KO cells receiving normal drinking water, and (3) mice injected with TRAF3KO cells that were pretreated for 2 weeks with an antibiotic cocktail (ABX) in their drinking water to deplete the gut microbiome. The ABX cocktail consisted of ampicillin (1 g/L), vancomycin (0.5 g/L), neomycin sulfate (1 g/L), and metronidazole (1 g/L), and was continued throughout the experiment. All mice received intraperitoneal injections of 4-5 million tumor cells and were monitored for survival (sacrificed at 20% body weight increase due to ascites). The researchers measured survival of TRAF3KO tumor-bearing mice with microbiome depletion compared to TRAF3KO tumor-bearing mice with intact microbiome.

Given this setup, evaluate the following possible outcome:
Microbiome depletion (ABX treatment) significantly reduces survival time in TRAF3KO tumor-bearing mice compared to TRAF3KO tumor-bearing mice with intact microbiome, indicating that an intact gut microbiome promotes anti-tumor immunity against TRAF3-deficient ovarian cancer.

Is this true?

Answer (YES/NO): YES